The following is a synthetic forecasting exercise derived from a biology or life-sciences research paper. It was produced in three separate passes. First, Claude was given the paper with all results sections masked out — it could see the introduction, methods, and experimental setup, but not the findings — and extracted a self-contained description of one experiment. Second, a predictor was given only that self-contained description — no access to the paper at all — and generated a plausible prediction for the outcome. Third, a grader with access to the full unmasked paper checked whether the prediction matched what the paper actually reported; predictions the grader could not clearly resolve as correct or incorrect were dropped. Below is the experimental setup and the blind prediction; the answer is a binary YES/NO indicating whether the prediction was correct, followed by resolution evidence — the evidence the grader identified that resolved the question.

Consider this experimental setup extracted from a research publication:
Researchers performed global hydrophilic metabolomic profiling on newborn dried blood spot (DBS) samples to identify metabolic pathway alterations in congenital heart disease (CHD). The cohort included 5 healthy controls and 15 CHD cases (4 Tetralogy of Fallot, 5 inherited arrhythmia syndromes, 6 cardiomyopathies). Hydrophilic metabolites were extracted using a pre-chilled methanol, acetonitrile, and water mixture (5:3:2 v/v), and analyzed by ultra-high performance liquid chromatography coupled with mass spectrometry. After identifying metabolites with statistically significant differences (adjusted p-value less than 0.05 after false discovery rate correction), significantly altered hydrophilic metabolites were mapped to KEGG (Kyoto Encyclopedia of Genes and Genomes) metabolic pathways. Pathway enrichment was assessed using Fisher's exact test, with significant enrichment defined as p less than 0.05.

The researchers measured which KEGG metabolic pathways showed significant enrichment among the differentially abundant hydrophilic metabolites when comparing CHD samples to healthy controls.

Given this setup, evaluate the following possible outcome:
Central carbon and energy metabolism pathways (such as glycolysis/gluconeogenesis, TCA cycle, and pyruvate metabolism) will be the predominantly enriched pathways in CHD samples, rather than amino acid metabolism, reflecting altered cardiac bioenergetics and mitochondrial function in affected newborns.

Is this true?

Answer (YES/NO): NO